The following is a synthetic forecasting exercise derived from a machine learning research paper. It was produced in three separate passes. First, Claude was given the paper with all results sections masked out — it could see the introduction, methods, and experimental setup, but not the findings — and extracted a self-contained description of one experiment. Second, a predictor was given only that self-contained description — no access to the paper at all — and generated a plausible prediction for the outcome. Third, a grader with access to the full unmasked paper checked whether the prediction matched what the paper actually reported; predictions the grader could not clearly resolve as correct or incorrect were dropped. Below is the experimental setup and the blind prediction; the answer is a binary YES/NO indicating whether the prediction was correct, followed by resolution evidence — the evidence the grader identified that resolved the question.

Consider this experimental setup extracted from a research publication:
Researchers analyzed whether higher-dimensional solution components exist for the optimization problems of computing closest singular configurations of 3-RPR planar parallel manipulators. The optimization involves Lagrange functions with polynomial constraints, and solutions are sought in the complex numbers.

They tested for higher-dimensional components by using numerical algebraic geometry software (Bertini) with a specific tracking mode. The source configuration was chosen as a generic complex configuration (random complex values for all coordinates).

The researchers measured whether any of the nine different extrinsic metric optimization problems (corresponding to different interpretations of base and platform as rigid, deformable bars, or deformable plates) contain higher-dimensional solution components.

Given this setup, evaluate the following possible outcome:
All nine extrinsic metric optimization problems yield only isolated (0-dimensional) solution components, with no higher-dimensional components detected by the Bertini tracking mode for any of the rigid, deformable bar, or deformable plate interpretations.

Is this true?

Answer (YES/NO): YES